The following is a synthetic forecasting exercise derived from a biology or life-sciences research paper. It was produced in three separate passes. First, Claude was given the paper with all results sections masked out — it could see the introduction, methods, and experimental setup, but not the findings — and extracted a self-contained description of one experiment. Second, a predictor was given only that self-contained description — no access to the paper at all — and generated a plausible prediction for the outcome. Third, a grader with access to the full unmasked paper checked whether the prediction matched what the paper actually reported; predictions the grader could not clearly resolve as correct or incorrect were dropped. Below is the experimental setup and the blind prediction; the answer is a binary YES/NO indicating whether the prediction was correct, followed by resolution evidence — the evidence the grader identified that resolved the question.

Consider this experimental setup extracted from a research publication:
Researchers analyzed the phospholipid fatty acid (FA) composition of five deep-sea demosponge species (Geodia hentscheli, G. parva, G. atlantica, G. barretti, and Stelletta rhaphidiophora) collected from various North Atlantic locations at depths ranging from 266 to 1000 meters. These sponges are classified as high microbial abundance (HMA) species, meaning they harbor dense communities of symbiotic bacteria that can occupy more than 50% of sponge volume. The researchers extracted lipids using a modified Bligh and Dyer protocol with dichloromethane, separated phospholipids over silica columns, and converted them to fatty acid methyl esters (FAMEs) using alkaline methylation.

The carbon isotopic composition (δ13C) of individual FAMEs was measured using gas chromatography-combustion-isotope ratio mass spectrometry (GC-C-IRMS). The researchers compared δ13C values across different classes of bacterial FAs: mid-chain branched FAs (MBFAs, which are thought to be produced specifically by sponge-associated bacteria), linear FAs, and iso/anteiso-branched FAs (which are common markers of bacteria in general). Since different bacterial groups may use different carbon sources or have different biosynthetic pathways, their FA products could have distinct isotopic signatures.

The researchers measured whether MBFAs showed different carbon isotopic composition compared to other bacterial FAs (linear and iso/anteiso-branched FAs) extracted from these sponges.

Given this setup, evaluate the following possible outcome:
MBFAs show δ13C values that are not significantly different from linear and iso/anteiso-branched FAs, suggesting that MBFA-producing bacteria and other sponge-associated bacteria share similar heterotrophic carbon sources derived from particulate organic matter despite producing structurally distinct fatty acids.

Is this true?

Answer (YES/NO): NO